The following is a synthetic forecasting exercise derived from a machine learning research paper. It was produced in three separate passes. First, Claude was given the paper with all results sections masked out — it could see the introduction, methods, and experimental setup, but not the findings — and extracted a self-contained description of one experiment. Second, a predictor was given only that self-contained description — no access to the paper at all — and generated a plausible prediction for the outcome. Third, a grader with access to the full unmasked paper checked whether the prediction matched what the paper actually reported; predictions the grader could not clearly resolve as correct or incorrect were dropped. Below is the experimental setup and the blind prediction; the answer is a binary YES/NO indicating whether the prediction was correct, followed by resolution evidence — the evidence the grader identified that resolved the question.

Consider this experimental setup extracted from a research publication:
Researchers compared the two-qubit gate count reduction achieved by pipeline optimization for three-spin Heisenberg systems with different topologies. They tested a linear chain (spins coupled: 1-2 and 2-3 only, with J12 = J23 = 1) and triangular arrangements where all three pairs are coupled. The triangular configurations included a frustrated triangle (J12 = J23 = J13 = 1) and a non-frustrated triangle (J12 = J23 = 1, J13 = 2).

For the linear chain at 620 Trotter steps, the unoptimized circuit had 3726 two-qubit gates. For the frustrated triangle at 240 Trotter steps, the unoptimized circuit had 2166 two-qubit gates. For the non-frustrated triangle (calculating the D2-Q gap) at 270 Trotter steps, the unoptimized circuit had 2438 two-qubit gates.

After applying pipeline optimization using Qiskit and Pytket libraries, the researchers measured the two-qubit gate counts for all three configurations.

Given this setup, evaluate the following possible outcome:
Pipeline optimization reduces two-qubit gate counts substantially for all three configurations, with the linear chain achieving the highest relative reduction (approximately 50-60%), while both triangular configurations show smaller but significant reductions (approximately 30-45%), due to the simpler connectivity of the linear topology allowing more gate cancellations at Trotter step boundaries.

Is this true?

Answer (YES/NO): NO